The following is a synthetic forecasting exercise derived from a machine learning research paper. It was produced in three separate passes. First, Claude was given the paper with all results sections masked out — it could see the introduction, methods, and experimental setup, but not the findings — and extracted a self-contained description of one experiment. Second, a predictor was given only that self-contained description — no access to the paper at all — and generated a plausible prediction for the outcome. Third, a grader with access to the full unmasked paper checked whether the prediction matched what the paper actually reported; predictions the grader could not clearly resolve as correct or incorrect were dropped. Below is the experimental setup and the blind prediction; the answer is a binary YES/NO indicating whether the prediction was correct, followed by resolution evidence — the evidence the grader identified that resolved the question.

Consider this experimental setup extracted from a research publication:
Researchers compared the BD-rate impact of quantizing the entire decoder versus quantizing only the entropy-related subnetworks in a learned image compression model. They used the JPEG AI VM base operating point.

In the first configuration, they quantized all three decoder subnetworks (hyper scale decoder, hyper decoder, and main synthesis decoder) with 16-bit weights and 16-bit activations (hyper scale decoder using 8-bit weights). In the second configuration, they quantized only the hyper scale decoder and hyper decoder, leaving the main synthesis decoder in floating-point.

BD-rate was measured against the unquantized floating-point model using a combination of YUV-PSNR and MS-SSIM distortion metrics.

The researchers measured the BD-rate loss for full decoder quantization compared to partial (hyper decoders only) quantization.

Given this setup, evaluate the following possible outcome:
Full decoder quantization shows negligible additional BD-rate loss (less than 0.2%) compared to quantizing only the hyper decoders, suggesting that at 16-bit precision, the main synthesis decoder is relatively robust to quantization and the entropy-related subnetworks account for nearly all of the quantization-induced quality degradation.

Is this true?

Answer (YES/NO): NO